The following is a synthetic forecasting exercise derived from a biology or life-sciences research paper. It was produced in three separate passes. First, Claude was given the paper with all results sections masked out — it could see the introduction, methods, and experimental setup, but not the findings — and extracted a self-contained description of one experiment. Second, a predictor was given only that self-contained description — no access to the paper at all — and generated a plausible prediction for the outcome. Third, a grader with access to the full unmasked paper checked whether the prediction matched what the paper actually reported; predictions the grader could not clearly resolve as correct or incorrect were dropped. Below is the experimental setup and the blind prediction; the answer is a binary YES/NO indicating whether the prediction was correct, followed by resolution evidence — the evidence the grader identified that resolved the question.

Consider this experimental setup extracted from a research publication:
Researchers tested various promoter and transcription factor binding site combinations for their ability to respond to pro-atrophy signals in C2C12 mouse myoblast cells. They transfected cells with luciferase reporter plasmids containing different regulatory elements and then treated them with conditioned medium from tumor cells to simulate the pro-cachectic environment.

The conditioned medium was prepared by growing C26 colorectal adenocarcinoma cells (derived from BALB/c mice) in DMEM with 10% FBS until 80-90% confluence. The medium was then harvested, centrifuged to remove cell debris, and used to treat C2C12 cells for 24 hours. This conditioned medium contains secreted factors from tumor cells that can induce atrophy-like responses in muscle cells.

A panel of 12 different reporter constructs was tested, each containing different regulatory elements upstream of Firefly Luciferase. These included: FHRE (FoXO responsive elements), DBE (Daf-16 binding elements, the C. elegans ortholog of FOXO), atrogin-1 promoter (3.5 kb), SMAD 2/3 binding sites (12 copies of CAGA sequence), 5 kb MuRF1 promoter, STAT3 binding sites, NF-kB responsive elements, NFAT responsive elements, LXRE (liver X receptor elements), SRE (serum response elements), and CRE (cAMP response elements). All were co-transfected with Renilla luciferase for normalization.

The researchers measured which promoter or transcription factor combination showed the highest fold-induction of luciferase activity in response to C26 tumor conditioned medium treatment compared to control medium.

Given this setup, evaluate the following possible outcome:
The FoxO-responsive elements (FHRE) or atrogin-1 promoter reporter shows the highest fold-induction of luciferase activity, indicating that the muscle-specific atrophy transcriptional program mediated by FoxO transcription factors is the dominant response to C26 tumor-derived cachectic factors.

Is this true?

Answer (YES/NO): NO